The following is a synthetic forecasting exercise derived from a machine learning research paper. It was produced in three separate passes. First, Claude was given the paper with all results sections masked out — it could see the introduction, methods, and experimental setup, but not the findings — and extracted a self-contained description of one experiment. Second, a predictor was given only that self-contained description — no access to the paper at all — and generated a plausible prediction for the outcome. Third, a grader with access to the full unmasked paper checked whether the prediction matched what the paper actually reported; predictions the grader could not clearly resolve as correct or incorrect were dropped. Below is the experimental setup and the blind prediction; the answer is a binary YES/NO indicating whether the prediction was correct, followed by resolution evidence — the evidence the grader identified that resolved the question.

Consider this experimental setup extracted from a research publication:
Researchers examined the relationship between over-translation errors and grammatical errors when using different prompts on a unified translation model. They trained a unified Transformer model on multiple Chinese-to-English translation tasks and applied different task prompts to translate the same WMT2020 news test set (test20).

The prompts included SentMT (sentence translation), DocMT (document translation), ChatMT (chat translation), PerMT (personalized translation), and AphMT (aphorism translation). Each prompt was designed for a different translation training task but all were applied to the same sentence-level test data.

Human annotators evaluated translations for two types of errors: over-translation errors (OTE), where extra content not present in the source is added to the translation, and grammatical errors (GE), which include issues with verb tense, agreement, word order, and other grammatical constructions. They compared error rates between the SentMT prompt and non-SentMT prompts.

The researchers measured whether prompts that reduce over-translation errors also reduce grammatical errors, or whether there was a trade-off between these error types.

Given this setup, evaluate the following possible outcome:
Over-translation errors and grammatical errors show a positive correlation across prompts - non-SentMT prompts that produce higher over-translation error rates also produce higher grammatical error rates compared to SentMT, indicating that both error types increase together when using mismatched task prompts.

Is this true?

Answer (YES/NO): NO